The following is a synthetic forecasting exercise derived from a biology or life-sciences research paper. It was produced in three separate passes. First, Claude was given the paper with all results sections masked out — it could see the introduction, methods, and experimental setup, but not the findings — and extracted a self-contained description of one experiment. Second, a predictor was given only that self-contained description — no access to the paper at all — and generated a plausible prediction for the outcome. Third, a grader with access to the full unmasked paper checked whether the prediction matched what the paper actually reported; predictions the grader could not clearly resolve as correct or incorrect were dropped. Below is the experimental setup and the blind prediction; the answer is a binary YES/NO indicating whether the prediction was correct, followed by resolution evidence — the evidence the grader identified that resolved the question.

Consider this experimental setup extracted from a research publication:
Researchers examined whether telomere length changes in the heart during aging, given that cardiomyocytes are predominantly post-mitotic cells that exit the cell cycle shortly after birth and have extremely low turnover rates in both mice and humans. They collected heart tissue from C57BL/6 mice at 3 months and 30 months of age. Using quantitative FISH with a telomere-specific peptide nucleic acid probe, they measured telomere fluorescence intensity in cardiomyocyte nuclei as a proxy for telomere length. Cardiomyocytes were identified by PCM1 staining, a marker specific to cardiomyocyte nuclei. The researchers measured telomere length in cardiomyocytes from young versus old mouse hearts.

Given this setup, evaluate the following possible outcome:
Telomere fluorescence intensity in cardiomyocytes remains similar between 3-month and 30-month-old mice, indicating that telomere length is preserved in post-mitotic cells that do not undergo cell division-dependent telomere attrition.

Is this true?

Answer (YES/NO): NO